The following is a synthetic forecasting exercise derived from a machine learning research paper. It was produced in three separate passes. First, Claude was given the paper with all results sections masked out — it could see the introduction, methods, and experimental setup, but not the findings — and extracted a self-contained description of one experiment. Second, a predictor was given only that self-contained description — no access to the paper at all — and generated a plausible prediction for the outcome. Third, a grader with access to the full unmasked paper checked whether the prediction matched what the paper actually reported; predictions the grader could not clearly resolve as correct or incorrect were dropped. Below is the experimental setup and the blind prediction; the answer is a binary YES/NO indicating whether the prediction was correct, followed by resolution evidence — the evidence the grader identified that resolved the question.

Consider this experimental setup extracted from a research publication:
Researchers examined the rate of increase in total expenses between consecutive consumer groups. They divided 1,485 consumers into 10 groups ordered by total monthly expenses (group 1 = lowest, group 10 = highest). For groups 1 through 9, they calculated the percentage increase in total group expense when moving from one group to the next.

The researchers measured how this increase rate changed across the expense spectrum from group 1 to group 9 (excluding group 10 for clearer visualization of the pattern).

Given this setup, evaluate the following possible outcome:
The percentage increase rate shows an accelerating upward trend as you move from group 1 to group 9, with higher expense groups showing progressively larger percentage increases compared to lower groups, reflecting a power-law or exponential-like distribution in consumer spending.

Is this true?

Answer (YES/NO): NO